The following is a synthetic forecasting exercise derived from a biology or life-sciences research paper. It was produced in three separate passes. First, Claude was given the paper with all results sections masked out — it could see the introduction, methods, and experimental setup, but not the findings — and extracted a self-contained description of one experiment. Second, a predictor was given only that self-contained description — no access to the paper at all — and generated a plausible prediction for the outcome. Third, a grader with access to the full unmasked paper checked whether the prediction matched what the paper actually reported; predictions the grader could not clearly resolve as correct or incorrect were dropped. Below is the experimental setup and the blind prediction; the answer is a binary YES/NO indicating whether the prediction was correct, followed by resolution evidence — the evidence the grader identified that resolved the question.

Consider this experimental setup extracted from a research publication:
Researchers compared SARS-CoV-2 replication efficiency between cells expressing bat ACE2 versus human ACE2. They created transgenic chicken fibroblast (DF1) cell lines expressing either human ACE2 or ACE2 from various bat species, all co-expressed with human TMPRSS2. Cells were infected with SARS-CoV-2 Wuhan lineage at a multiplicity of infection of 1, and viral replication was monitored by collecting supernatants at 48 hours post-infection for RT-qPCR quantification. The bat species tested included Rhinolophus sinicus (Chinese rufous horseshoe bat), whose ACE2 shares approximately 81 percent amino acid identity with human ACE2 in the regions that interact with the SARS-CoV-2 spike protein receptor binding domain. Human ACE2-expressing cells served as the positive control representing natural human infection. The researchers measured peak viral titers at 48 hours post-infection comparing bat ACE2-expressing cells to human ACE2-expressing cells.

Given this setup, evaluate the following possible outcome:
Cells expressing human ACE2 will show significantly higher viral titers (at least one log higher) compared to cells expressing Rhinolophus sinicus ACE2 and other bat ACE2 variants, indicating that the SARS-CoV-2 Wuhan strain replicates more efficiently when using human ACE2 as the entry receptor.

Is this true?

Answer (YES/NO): YES